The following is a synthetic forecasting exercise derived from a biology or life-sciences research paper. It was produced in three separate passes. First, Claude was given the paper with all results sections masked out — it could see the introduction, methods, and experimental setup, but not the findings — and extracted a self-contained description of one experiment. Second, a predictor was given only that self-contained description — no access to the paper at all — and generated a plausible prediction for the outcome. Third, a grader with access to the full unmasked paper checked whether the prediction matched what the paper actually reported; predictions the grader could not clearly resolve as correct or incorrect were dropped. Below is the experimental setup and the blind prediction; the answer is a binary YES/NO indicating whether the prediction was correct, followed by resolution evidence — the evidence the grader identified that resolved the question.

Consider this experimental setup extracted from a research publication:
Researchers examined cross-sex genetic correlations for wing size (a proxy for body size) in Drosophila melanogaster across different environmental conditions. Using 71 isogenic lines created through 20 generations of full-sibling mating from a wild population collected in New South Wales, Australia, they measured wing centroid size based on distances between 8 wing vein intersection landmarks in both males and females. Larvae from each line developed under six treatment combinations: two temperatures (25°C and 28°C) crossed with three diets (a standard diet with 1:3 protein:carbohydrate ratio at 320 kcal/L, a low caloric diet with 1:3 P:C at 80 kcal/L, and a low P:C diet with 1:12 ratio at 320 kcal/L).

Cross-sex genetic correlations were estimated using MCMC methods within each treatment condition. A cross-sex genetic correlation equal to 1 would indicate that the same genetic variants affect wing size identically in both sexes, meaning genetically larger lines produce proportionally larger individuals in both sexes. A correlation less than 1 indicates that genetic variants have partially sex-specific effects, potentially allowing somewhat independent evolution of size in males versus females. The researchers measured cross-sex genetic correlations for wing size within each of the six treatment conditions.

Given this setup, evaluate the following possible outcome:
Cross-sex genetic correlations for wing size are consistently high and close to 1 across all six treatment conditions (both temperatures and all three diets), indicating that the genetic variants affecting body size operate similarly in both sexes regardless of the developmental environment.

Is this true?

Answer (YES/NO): NO